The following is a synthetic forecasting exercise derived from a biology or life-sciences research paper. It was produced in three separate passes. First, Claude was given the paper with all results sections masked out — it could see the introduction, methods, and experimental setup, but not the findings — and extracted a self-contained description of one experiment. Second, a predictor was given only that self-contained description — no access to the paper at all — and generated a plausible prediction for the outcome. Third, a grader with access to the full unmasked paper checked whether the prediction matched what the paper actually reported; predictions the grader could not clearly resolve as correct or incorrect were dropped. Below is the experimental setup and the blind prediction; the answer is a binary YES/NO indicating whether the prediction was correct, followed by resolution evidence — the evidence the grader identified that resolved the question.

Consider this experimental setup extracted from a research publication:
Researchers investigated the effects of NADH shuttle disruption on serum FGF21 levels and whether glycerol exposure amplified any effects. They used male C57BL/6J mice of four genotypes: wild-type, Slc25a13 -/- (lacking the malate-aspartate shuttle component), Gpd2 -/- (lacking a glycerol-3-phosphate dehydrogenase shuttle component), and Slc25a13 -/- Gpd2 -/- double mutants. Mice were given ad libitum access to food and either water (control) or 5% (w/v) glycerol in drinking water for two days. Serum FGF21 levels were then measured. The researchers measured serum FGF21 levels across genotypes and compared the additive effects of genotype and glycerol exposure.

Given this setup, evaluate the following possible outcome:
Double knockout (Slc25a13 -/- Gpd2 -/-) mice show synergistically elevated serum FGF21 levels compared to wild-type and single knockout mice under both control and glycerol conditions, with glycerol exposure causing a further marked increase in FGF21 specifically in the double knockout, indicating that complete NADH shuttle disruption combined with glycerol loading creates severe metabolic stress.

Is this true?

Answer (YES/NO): NO